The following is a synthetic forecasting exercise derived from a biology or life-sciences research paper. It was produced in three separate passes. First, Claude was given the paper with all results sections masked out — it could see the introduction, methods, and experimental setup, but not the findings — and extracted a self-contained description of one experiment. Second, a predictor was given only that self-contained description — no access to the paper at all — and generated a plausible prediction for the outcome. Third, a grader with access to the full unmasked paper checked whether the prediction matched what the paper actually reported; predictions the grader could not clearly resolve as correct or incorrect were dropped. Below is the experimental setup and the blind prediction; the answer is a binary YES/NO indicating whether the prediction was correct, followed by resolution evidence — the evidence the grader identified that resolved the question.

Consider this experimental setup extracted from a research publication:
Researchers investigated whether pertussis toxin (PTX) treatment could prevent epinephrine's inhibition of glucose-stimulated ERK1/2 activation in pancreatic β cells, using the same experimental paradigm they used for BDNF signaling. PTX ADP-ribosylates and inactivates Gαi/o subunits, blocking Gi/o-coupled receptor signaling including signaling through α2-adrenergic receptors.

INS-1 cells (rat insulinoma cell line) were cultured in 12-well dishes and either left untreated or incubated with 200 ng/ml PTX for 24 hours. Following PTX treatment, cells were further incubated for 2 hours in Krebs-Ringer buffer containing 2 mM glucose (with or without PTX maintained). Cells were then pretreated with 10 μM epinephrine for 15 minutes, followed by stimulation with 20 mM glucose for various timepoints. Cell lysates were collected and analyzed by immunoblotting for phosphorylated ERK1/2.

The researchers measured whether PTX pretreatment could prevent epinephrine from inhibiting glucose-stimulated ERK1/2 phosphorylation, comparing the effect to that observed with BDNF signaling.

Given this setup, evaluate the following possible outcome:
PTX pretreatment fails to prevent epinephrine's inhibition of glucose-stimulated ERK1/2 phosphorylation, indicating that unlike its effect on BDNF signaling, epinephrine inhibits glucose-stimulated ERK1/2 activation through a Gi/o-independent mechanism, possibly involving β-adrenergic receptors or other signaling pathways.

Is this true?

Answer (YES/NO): NO